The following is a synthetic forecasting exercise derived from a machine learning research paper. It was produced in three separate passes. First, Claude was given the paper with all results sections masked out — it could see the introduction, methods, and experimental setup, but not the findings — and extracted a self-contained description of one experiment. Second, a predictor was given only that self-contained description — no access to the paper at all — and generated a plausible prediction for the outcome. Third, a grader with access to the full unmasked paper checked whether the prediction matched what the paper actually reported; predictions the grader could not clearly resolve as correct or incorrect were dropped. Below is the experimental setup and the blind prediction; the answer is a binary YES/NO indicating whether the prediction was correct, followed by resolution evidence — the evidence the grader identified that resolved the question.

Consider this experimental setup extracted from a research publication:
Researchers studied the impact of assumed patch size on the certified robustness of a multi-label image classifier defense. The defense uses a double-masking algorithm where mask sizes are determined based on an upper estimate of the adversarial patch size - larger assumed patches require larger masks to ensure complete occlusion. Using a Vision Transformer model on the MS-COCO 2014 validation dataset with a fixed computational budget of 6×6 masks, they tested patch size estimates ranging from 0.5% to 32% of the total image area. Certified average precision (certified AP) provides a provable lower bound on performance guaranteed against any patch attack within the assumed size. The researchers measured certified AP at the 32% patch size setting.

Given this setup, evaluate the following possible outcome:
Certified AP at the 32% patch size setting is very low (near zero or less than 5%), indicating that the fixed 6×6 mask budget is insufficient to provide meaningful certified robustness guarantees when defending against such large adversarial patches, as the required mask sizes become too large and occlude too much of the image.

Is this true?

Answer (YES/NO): YES